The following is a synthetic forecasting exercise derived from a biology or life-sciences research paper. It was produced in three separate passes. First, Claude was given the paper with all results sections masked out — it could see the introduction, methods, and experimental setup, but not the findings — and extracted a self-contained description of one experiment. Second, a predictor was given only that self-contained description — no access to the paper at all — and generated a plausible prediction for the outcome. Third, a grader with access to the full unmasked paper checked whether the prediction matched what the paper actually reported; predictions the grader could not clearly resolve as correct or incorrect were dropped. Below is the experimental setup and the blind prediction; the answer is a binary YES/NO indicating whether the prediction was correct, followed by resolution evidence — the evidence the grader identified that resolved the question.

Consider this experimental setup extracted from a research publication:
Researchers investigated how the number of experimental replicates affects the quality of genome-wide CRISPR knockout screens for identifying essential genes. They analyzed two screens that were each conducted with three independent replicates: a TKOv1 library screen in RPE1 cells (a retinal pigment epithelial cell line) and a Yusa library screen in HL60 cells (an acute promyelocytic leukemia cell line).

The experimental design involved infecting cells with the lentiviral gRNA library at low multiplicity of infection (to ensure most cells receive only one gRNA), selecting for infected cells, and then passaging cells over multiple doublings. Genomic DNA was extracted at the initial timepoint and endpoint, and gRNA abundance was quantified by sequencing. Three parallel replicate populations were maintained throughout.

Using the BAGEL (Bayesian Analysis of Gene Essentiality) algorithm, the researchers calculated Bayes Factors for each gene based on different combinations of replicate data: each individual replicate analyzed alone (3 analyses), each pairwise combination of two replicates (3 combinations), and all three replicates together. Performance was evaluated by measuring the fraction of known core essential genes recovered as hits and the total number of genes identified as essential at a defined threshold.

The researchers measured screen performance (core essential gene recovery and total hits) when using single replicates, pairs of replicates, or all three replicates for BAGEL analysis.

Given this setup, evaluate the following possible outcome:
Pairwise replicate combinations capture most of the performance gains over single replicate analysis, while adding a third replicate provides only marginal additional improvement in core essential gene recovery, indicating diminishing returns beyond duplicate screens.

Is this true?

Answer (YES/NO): YES